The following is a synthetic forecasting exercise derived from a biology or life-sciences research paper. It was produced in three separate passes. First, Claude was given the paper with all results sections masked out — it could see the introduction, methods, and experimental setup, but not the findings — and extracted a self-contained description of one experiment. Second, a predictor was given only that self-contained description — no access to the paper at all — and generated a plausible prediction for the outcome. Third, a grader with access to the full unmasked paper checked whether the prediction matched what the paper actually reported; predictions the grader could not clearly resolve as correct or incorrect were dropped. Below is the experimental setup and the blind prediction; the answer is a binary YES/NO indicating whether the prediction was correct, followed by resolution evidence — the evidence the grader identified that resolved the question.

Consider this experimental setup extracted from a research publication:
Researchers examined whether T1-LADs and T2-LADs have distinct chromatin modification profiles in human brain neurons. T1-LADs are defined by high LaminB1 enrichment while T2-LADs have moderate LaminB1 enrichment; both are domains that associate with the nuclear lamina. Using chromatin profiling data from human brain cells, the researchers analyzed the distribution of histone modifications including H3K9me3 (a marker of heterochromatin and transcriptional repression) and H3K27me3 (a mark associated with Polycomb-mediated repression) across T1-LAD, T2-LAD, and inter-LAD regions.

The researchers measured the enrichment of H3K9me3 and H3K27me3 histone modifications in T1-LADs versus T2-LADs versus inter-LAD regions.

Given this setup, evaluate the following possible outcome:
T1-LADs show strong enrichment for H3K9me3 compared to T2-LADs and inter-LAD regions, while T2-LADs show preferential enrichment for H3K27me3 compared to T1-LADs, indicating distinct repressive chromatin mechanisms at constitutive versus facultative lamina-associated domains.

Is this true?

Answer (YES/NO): NO